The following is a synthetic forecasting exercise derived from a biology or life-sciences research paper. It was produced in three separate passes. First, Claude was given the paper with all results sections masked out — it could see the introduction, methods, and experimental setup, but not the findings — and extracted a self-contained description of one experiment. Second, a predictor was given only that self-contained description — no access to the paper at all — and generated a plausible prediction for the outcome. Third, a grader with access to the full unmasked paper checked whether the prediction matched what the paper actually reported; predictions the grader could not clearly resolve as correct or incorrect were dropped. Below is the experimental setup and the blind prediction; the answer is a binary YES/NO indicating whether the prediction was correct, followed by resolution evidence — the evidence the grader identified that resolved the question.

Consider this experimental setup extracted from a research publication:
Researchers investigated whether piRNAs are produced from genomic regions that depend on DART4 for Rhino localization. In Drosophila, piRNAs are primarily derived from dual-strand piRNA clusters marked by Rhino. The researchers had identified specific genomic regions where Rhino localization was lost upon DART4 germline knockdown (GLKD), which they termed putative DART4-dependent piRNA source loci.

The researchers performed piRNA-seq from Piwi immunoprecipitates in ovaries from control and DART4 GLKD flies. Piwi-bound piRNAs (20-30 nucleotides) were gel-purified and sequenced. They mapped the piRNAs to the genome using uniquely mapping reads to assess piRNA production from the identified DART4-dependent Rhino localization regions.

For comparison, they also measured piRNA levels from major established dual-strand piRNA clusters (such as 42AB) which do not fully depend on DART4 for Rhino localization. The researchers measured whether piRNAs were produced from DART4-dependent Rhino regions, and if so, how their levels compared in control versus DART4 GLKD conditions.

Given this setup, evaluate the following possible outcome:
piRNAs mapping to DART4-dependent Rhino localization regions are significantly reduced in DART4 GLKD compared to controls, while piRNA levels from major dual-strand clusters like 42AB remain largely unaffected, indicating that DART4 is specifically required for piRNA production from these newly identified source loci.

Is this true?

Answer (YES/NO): YES